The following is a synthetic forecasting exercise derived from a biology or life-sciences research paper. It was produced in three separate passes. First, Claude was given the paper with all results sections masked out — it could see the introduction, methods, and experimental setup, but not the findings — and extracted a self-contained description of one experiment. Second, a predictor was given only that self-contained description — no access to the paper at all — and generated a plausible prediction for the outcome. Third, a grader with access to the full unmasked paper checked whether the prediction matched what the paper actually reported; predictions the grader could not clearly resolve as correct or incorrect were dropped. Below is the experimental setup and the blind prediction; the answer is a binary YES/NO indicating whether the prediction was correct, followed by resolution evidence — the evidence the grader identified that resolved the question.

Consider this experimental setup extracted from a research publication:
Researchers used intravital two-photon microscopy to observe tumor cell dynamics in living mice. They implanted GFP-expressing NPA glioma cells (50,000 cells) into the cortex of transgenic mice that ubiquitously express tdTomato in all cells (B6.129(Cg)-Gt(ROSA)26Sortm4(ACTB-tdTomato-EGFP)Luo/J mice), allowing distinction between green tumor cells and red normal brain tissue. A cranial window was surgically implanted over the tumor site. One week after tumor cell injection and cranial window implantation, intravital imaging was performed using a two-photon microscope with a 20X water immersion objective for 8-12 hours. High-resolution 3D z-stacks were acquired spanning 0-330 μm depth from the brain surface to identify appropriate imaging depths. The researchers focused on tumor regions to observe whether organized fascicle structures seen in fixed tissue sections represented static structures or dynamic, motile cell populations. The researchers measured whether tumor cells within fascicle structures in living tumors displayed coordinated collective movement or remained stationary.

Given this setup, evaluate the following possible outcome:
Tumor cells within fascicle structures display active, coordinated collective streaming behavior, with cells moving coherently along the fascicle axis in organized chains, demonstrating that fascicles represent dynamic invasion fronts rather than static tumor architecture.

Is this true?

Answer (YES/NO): NO